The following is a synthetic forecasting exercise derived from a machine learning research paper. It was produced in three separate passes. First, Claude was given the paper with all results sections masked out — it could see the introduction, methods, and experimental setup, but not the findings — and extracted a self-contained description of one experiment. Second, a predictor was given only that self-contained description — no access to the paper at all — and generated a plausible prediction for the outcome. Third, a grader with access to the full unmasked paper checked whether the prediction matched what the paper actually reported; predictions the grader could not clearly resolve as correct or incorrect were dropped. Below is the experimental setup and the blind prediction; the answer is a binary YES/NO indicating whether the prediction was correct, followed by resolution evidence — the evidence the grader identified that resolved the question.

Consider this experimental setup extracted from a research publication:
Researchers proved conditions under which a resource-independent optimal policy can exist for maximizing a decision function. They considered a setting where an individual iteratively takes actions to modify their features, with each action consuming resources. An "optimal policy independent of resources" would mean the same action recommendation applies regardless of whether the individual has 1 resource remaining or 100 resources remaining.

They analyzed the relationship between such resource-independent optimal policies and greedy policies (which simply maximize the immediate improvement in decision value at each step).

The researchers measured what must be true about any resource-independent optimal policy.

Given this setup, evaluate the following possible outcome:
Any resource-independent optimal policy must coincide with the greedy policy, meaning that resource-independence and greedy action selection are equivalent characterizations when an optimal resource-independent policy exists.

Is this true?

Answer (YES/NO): YES